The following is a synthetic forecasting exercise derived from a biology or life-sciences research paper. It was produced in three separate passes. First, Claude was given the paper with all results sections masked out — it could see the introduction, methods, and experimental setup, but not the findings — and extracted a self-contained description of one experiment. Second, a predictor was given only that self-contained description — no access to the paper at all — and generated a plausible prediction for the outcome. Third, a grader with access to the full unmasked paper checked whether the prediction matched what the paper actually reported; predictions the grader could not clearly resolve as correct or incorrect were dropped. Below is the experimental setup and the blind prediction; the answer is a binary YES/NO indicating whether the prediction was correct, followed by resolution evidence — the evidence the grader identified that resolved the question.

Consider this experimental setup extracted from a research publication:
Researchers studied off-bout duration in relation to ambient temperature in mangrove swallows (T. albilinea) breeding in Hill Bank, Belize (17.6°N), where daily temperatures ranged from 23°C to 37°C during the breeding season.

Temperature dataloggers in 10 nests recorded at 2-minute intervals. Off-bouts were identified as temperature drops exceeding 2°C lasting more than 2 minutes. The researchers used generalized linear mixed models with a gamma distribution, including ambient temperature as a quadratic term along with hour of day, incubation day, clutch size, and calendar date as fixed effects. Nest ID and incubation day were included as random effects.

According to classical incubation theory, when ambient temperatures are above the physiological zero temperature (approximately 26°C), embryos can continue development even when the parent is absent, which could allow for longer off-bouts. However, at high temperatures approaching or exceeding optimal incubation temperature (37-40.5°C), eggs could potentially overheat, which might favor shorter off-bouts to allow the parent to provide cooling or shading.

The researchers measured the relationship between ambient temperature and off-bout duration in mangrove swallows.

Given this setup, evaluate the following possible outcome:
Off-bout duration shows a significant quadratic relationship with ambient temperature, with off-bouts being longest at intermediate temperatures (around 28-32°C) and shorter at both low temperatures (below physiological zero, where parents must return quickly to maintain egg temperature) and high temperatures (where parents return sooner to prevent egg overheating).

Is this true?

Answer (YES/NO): NO